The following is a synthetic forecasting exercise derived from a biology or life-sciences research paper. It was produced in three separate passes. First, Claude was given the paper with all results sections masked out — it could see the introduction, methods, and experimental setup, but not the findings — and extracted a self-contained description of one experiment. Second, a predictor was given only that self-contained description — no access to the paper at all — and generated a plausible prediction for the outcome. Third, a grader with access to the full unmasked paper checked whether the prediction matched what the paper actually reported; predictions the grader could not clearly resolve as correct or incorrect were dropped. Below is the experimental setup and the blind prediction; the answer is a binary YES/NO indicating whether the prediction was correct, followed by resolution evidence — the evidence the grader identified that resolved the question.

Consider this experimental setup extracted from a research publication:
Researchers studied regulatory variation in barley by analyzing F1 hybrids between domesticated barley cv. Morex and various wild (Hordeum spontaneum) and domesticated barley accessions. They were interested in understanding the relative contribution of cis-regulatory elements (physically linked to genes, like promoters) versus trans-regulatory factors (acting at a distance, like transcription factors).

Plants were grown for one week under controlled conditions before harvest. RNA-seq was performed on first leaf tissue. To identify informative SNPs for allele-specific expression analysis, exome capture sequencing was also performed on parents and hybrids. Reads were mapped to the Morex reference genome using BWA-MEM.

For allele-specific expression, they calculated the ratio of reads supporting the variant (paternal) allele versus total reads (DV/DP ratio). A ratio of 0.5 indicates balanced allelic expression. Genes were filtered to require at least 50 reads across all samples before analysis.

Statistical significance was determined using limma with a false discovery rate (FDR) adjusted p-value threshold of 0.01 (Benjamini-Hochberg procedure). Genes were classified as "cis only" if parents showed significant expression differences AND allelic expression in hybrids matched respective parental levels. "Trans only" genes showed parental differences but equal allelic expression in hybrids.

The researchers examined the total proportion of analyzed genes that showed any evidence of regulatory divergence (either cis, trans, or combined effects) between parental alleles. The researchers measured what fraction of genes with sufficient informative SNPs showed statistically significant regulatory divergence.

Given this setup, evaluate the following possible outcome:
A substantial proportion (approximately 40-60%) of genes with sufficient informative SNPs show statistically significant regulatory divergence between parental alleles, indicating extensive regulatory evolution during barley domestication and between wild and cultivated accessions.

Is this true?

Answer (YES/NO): NO